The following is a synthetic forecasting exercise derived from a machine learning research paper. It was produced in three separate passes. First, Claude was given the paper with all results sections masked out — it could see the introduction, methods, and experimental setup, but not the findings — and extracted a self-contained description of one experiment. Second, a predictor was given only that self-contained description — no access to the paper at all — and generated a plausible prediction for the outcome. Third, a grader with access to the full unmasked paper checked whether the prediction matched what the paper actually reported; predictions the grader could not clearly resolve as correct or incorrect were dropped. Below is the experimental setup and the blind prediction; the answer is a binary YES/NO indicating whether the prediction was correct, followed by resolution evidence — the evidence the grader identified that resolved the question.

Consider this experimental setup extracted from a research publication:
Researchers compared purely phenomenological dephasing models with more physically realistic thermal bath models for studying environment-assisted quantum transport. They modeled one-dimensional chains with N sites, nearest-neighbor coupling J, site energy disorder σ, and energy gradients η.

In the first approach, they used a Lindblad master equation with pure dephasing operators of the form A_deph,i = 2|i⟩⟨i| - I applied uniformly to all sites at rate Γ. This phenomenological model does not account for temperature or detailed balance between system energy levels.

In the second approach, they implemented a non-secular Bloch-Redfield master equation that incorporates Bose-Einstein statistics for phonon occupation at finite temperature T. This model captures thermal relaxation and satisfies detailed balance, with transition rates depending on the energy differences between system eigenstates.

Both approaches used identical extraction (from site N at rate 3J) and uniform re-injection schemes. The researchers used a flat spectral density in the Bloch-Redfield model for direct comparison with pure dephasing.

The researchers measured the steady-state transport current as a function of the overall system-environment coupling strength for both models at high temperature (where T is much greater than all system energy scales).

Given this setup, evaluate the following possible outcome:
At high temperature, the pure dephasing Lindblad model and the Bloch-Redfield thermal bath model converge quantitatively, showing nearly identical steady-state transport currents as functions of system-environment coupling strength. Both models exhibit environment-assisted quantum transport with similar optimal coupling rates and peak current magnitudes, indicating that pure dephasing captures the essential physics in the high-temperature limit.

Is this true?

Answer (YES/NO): NO